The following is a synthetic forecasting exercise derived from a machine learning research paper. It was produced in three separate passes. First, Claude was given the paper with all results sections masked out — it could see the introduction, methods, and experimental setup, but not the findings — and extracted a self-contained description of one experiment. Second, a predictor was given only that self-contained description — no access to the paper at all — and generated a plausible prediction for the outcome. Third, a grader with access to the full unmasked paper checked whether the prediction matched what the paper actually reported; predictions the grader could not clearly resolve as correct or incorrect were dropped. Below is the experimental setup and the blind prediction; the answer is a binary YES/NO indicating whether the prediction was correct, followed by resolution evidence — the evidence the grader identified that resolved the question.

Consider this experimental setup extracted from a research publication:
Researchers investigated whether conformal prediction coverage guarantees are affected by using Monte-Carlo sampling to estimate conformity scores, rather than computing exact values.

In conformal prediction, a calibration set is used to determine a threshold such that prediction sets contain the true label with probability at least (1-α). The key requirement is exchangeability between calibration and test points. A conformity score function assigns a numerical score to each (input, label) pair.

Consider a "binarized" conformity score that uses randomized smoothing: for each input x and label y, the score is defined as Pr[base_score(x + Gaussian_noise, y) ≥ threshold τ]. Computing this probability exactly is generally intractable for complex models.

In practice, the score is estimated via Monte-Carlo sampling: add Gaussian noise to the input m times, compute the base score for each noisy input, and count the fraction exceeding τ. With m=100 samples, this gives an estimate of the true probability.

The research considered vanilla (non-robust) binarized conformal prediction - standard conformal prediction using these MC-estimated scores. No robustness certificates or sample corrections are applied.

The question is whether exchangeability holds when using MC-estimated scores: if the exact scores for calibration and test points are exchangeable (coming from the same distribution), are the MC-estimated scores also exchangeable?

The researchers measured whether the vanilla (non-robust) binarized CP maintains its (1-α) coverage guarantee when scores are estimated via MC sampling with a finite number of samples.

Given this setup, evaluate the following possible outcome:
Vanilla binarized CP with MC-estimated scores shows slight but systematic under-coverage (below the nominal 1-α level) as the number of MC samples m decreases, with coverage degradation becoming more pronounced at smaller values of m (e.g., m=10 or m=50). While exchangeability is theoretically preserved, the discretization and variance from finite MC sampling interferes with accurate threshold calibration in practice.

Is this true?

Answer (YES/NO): NO